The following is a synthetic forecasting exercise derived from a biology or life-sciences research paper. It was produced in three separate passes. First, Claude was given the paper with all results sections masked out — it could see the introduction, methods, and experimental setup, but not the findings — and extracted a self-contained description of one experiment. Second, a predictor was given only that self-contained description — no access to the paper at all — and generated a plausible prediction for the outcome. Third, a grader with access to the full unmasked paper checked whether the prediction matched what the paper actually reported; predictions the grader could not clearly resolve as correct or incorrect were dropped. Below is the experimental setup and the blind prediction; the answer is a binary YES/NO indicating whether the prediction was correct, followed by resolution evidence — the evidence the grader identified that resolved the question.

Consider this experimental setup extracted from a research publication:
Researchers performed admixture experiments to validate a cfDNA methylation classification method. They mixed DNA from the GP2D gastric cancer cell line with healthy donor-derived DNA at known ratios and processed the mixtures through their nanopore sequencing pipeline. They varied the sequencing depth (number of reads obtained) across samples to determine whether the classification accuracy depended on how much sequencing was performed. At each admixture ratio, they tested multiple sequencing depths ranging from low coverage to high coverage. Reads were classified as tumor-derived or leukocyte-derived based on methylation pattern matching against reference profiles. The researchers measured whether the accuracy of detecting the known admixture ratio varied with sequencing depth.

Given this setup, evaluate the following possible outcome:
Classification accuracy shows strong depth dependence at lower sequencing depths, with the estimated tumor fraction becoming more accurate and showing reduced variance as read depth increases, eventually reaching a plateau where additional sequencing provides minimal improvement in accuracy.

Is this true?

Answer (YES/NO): NO